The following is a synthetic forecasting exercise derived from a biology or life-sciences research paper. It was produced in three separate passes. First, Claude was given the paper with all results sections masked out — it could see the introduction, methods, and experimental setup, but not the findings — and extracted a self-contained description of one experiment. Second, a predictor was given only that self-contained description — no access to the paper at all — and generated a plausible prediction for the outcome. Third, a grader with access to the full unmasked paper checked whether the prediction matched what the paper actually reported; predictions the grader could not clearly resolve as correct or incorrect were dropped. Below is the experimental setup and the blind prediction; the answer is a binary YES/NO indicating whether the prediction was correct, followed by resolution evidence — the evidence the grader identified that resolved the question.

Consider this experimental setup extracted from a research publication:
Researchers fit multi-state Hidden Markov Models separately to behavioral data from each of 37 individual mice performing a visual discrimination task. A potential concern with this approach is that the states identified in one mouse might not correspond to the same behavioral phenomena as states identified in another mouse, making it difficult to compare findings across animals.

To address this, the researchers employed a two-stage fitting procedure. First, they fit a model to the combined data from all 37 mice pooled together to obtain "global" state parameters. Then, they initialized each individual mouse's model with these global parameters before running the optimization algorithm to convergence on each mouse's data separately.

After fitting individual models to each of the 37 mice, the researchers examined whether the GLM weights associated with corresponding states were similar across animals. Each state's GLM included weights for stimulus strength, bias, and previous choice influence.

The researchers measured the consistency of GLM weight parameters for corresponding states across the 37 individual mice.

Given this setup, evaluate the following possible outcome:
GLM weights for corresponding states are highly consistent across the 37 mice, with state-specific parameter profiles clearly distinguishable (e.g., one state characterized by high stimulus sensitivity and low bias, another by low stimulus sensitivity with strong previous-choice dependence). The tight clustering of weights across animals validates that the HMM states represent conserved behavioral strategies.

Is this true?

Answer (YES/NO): NO